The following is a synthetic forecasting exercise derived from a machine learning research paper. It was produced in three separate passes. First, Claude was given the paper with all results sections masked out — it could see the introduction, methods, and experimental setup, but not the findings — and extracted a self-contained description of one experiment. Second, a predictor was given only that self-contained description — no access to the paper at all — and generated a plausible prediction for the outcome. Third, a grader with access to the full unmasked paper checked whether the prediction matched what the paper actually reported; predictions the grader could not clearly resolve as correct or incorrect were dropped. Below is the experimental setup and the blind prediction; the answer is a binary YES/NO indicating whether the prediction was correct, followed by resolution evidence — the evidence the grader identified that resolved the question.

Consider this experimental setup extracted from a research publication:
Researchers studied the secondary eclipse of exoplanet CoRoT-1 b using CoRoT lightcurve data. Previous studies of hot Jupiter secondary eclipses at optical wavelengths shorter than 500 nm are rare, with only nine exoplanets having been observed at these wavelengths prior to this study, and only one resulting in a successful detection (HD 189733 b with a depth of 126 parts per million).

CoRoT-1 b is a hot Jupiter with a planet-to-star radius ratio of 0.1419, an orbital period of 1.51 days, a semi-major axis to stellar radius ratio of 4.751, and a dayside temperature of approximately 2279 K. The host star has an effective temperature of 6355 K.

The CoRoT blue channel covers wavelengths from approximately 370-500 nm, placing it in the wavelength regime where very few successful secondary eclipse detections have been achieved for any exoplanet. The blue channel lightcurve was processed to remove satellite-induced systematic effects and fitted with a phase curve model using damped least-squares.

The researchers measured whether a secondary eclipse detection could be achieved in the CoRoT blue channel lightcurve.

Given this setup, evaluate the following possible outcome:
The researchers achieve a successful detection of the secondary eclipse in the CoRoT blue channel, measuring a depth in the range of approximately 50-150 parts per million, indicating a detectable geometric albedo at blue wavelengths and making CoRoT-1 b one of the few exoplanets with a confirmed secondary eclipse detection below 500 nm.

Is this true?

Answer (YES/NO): NO